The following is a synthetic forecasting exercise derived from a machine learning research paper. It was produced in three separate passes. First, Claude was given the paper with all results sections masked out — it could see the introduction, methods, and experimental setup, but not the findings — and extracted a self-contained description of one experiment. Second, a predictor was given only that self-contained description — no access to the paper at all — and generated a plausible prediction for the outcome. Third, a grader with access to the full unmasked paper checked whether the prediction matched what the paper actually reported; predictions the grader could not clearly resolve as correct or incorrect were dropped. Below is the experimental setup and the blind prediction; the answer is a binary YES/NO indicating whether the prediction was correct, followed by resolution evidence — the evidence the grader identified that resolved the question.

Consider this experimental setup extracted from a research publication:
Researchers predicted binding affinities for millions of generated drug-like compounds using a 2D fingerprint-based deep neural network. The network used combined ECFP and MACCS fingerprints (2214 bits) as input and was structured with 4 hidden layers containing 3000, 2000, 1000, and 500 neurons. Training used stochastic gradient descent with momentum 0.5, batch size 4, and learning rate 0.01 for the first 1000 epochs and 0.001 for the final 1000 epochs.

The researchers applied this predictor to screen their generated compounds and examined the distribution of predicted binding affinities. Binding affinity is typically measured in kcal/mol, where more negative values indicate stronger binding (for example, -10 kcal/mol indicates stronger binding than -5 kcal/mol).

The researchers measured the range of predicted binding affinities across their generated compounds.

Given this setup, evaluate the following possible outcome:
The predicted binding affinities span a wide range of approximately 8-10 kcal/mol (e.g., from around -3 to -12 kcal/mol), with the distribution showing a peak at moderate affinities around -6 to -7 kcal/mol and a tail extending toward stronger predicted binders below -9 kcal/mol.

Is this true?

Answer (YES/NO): NO